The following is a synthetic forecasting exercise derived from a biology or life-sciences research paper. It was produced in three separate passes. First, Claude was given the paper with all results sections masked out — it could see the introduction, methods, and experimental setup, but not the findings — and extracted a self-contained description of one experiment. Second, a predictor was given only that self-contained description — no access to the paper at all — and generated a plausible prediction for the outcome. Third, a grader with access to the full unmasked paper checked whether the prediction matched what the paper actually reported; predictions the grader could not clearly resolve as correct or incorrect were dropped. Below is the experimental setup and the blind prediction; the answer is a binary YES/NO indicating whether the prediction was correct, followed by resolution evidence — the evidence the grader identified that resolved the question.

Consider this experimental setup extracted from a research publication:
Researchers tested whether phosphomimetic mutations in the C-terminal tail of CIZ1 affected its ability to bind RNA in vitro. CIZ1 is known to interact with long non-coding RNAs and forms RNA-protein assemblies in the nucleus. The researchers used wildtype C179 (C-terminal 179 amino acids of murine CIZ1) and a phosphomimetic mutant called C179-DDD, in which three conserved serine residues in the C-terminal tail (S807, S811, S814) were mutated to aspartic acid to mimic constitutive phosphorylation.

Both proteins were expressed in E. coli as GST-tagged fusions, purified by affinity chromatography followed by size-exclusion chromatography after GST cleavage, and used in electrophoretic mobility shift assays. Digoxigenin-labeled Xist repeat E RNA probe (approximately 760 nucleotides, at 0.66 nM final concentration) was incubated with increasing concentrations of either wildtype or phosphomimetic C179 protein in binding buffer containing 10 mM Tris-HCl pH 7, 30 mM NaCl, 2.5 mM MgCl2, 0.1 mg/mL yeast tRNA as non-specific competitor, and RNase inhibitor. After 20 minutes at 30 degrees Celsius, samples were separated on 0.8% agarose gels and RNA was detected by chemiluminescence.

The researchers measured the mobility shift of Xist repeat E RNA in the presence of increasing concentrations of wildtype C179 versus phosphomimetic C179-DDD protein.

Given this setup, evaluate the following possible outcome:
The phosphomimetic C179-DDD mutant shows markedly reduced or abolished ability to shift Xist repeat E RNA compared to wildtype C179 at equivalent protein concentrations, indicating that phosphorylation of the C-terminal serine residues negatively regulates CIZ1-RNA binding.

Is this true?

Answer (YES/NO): YES